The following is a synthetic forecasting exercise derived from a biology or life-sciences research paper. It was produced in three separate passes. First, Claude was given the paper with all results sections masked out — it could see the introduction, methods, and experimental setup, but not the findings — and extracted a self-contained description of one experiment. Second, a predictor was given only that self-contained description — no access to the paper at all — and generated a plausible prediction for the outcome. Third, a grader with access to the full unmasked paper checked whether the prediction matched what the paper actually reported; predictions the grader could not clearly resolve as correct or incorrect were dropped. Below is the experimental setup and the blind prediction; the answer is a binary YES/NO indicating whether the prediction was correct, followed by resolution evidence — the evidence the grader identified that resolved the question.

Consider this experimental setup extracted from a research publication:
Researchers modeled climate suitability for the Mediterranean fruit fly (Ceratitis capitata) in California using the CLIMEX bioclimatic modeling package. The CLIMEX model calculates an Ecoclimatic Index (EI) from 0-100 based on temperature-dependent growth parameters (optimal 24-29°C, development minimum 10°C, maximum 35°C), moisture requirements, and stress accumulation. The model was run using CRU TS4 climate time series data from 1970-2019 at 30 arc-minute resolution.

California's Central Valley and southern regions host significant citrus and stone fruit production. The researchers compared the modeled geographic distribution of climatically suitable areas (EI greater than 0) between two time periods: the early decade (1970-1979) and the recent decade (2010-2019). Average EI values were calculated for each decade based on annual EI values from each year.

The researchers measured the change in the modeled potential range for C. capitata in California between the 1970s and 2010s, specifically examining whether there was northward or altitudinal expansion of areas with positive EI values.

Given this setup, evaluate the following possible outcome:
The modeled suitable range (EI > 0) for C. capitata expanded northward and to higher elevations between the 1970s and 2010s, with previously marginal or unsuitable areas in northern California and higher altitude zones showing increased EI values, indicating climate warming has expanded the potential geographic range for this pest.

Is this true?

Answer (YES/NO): YES